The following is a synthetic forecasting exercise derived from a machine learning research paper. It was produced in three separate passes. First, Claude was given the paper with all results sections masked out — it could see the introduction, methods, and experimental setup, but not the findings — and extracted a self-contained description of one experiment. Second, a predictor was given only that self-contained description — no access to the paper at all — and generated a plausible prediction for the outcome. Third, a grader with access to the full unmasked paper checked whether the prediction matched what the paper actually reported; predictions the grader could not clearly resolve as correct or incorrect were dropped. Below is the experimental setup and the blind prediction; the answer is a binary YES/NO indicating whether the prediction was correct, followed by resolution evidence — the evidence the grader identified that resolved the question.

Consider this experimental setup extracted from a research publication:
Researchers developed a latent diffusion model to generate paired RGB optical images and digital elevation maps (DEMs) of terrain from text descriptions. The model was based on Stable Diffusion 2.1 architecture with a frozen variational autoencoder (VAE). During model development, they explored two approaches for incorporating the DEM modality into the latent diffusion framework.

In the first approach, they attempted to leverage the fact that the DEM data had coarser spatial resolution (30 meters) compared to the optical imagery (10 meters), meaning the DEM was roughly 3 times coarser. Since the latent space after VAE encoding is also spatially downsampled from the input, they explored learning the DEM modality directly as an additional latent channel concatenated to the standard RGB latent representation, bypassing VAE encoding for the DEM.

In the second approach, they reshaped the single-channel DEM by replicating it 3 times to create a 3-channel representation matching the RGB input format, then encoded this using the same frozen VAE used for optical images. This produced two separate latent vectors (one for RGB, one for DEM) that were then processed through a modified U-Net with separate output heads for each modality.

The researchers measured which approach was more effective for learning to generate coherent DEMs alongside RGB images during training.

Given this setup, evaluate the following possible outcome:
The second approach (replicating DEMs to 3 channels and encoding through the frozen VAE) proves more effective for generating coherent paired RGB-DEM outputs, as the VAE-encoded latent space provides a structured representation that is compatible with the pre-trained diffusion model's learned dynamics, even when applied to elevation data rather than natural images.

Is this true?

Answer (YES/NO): YES